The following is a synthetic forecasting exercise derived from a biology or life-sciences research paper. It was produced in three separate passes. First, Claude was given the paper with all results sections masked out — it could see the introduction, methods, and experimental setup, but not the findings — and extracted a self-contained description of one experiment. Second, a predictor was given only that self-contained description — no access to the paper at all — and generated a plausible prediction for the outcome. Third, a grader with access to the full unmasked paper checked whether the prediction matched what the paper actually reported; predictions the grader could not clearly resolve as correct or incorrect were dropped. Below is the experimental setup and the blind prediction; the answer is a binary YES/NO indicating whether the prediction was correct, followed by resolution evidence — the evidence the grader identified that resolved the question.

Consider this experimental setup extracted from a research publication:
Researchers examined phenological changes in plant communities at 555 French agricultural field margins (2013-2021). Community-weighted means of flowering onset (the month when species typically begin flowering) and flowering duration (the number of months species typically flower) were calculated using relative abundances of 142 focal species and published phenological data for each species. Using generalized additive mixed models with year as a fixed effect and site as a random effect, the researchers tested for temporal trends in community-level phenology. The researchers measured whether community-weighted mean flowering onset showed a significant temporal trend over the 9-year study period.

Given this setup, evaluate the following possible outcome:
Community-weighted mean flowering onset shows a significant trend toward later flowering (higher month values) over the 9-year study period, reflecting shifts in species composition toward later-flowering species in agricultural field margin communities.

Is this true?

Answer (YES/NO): YES